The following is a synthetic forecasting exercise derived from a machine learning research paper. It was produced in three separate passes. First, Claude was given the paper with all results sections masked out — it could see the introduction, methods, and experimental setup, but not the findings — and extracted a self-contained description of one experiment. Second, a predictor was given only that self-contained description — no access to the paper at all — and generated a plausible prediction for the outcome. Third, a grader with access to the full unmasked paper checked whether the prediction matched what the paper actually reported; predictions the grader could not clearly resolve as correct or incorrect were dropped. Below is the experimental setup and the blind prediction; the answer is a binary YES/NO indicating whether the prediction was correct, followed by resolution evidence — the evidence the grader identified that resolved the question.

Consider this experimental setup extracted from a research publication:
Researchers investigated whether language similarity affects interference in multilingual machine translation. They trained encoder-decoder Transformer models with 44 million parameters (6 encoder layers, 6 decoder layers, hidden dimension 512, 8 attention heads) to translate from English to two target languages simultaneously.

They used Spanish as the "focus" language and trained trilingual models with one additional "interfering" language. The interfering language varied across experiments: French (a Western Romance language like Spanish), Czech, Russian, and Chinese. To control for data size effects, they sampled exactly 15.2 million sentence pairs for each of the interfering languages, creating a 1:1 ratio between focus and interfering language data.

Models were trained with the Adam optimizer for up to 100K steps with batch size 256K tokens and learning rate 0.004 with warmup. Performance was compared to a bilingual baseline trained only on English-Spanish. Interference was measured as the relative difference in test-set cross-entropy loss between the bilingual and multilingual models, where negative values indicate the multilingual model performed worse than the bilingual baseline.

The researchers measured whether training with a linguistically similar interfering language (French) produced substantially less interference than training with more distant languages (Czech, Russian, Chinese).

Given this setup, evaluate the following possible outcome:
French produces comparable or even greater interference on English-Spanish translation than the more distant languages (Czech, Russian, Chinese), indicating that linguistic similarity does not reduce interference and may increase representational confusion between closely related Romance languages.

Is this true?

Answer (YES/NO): YES